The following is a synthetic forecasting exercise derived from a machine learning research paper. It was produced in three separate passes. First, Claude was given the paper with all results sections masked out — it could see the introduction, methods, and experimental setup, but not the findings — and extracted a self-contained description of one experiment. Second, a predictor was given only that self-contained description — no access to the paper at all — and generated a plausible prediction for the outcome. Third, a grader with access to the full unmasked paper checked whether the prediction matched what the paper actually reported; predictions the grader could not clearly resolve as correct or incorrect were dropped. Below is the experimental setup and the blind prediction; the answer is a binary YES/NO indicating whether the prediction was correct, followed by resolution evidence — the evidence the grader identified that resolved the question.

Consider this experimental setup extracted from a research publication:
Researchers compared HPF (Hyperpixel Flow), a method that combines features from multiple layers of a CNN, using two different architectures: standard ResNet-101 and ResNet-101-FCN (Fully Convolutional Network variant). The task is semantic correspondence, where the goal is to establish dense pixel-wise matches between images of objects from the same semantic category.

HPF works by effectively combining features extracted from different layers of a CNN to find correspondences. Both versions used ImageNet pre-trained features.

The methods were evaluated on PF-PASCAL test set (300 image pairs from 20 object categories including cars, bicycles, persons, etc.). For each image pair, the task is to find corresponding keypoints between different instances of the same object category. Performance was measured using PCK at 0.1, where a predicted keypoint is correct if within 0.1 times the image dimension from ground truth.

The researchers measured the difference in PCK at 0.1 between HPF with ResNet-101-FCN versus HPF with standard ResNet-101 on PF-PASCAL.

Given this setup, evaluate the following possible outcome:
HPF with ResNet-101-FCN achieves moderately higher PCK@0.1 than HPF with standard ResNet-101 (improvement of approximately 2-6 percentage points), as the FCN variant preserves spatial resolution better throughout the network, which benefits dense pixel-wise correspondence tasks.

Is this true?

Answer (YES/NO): YES